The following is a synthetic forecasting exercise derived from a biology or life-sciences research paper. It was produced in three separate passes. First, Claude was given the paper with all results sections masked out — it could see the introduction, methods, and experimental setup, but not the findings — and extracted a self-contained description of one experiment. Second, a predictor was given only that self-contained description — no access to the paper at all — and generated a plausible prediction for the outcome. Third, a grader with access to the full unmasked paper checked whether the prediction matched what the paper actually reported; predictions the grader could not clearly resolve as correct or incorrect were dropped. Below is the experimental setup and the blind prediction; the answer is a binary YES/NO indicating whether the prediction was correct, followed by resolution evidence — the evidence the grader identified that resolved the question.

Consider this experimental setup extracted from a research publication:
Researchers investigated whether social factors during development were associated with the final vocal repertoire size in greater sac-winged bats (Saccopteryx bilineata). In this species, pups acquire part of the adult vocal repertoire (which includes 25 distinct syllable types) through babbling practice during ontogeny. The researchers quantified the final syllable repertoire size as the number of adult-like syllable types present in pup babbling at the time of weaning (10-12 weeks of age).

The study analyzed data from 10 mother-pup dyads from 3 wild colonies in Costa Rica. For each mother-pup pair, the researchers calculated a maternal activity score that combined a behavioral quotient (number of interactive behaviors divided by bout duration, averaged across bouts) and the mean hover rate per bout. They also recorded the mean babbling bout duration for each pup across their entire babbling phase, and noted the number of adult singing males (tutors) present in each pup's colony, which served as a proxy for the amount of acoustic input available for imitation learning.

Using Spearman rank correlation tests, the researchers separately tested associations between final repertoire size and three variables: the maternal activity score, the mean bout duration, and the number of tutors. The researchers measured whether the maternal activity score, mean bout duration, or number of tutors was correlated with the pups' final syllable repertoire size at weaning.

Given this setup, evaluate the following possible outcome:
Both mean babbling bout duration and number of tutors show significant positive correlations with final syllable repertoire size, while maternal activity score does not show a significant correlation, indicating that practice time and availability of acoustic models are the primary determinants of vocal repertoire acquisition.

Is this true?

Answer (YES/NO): NO